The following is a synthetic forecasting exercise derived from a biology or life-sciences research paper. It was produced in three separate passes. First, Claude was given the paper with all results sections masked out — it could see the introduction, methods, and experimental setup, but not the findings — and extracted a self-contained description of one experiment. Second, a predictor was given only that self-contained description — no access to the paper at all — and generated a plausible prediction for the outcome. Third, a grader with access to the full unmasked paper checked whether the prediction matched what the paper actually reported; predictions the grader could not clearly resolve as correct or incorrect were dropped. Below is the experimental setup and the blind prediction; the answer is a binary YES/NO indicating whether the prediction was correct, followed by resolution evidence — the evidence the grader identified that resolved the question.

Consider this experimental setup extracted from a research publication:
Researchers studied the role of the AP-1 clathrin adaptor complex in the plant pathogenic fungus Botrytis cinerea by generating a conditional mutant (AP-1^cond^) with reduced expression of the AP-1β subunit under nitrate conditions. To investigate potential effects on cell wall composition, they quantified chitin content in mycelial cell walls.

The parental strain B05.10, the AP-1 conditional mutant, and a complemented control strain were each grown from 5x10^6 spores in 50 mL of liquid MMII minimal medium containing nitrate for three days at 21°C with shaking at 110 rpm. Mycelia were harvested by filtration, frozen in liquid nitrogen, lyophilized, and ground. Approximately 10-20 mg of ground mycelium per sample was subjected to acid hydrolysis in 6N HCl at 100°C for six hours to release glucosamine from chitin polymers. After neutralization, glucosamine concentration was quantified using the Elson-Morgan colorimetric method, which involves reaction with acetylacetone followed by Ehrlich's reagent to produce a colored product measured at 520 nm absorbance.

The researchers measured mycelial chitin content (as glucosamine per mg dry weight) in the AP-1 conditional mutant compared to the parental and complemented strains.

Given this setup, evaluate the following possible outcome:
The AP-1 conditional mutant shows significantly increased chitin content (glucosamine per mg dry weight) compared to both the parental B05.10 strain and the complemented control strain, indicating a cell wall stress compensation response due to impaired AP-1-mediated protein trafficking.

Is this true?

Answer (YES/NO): NO